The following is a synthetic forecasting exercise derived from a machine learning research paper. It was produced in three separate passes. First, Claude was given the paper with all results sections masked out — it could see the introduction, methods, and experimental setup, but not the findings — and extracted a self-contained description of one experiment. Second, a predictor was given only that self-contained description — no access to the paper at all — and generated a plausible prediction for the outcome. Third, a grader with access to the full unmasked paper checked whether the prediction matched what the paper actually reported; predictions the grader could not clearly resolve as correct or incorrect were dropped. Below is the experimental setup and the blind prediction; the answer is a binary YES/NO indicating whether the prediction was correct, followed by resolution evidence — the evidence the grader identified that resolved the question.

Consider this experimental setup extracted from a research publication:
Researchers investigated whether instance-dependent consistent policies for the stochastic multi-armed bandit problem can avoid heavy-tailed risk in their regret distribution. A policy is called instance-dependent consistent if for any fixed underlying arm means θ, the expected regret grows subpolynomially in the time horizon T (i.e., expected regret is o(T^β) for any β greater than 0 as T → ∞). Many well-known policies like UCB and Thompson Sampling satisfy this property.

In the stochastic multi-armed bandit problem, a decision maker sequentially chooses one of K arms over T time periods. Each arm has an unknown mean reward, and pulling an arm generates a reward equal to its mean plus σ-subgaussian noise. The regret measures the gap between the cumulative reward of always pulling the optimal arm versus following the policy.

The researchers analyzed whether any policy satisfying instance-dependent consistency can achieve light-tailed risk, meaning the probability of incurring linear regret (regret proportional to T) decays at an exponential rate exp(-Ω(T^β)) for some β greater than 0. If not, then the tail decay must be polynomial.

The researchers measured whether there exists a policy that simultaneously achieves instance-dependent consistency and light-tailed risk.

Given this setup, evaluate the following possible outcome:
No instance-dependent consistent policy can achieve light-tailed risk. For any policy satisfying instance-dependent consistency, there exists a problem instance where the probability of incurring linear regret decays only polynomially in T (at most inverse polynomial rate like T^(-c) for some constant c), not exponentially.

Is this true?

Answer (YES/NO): YES